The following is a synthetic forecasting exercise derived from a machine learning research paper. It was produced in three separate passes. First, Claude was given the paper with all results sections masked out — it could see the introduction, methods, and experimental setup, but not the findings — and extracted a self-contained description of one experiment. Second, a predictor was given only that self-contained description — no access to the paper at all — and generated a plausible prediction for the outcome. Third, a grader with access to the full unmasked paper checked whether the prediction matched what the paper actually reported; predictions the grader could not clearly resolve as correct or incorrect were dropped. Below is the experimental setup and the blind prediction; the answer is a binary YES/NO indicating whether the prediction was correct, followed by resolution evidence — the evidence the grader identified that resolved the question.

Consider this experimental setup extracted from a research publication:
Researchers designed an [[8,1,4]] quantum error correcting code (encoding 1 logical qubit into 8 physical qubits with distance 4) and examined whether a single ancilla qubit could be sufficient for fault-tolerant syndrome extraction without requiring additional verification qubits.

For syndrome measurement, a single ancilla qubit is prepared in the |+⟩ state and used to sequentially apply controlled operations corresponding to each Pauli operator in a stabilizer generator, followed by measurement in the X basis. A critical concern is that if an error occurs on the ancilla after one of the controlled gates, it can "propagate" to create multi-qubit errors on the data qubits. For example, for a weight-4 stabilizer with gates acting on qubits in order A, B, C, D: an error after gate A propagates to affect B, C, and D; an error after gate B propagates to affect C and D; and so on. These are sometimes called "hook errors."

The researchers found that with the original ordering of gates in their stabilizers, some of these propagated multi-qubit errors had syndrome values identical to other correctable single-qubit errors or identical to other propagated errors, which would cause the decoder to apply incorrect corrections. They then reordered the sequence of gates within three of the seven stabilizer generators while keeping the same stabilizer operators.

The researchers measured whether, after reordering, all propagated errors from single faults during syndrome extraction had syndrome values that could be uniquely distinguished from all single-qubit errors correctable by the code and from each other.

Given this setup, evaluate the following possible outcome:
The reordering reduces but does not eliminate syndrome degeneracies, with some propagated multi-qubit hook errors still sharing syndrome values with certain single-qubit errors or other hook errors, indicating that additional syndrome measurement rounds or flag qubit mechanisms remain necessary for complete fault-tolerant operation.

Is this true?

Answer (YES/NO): NO